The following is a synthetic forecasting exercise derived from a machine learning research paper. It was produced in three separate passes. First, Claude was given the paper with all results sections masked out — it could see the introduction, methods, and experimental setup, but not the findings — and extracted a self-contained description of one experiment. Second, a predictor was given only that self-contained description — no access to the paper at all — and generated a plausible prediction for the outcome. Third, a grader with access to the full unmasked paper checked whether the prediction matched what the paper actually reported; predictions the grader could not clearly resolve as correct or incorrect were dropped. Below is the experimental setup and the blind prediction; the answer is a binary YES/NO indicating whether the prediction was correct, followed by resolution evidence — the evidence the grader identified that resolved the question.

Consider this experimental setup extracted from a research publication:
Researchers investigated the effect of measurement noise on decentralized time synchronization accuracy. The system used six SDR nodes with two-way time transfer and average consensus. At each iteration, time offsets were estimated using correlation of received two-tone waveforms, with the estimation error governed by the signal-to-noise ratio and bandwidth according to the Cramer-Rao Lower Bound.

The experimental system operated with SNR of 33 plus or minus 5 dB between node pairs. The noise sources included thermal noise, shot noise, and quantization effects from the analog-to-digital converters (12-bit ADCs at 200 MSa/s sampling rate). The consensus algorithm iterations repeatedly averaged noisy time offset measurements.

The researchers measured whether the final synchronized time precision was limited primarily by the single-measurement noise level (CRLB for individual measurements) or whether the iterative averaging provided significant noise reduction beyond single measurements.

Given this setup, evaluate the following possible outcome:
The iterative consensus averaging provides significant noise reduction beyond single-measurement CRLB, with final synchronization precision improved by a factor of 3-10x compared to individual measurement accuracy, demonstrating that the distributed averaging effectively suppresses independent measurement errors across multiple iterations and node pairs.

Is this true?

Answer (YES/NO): NO